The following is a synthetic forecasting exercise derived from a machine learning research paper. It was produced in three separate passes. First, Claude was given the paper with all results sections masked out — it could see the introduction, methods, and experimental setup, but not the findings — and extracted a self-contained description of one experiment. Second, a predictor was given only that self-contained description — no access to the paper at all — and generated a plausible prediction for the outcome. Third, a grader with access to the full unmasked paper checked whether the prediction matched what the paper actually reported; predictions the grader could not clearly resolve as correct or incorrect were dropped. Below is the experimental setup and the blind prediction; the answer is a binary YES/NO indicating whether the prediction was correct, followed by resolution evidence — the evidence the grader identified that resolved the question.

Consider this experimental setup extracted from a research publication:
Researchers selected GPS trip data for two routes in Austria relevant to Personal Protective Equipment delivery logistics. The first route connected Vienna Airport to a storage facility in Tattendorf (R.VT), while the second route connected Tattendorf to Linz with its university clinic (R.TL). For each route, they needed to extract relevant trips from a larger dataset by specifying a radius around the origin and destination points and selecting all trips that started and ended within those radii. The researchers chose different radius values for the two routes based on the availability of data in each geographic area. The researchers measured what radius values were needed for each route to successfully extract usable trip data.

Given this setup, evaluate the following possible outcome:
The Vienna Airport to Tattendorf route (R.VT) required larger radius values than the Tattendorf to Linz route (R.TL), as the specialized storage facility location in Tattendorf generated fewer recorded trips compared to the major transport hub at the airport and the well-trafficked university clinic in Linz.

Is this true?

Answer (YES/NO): NO